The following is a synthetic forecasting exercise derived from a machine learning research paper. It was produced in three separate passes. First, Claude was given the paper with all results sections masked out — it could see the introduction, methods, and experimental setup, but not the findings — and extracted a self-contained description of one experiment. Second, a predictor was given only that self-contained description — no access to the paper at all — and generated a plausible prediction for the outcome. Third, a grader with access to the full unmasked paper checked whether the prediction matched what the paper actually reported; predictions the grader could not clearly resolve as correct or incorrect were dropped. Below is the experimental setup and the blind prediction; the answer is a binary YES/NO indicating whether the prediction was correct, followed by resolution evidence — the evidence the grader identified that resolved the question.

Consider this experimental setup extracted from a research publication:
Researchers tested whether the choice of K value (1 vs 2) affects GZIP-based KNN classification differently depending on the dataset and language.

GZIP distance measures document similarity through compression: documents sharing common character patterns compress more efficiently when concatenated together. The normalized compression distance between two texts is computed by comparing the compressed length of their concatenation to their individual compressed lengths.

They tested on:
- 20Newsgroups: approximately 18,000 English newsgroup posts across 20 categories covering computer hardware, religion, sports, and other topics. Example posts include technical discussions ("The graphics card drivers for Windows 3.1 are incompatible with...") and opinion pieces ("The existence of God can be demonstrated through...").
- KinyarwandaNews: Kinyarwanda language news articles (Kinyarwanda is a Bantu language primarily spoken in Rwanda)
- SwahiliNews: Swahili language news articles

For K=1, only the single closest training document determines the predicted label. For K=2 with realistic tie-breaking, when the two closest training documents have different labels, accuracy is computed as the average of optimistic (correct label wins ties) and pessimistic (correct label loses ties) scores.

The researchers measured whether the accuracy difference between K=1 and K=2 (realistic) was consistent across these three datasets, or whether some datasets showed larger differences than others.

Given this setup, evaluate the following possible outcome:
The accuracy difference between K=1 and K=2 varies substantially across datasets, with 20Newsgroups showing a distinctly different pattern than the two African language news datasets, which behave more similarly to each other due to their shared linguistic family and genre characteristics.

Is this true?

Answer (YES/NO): YES